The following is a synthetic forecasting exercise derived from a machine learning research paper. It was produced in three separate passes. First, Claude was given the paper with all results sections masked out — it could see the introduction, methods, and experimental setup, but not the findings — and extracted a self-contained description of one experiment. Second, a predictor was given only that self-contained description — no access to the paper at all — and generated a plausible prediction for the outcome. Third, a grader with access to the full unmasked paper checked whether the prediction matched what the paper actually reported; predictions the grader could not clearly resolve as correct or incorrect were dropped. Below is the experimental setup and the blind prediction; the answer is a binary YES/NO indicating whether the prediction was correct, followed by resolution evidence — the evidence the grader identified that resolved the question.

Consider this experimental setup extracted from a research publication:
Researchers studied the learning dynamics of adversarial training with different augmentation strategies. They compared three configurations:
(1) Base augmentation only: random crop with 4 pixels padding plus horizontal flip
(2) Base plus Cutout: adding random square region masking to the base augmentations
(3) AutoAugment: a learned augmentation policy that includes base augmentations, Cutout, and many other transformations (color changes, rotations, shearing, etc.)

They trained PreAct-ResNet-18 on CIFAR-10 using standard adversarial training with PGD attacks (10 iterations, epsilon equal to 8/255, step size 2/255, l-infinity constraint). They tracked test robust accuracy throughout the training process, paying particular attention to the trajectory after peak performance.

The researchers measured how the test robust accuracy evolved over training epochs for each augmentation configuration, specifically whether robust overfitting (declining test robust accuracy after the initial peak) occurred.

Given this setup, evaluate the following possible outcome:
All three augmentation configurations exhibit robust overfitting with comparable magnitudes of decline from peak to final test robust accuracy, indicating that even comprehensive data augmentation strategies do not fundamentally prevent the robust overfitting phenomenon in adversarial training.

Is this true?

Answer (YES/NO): NO